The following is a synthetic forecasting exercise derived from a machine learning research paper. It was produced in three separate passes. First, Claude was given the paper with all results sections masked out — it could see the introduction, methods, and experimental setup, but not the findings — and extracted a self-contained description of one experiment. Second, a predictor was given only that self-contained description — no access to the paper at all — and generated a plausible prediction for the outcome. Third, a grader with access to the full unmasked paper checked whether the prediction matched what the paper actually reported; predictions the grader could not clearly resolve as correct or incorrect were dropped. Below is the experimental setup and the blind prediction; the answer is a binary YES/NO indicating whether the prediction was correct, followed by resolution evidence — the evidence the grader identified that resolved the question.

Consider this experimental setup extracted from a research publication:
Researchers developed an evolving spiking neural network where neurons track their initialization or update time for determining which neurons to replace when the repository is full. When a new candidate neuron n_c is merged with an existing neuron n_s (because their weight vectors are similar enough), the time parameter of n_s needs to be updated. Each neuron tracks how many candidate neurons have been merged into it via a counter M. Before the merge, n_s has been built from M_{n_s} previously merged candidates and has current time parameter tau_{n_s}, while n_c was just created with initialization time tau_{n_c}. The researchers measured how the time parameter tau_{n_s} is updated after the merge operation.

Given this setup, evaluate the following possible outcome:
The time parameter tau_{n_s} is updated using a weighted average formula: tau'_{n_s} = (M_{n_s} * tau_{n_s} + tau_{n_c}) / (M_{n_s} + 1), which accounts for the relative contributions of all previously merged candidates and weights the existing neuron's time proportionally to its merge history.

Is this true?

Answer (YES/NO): YES